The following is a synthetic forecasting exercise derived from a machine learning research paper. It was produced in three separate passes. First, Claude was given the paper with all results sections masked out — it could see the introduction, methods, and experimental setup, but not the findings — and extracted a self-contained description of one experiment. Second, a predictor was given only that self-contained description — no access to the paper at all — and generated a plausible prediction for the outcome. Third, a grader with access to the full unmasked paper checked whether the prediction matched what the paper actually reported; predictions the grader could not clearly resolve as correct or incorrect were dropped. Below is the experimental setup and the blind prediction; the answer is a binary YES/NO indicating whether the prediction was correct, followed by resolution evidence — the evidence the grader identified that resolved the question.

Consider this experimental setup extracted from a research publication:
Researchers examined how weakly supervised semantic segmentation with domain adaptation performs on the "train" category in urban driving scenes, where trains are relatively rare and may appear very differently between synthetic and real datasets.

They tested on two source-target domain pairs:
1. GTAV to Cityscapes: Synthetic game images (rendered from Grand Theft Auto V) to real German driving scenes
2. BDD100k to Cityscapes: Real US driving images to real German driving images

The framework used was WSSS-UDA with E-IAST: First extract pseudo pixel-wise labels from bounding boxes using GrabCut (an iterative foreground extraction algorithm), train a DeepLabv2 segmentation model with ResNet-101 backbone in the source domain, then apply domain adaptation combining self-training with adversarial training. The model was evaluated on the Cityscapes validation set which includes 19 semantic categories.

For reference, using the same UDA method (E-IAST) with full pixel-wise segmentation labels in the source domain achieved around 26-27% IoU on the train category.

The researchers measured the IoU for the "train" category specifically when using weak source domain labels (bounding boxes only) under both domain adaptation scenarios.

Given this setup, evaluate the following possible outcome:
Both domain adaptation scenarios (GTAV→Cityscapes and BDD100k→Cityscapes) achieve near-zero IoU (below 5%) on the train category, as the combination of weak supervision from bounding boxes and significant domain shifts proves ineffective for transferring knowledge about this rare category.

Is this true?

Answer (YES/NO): YES